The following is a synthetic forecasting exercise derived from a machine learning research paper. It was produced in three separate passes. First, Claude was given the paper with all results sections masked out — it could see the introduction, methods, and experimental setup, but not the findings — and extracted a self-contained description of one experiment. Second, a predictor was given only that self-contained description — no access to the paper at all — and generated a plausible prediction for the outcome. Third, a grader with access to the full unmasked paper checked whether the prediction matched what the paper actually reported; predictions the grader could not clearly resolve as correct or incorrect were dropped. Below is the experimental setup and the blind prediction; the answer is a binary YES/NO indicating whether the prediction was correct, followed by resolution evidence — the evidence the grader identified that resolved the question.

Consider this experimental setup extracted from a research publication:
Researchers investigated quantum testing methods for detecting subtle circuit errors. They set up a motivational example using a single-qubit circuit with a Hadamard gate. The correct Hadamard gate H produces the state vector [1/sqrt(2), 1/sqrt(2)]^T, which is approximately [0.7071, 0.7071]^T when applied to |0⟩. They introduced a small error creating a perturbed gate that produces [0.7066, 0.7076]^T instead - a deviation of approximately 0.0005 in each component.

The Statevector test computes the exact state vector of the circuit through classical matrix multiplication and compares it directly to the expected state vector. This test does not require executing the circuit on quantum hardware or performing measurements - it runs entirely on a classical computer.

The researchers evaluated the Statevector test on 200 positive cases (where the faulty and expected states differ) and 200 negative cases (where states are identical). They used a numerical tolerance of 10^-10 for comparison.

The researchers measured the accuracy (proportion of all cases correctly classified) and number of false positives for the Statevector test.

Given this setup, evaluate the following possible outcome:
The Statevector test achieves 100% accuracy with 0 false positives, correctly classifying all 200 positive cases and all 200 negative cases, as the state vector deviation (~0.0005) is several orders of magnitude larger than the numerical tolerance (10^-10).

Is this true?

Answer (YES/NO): YES